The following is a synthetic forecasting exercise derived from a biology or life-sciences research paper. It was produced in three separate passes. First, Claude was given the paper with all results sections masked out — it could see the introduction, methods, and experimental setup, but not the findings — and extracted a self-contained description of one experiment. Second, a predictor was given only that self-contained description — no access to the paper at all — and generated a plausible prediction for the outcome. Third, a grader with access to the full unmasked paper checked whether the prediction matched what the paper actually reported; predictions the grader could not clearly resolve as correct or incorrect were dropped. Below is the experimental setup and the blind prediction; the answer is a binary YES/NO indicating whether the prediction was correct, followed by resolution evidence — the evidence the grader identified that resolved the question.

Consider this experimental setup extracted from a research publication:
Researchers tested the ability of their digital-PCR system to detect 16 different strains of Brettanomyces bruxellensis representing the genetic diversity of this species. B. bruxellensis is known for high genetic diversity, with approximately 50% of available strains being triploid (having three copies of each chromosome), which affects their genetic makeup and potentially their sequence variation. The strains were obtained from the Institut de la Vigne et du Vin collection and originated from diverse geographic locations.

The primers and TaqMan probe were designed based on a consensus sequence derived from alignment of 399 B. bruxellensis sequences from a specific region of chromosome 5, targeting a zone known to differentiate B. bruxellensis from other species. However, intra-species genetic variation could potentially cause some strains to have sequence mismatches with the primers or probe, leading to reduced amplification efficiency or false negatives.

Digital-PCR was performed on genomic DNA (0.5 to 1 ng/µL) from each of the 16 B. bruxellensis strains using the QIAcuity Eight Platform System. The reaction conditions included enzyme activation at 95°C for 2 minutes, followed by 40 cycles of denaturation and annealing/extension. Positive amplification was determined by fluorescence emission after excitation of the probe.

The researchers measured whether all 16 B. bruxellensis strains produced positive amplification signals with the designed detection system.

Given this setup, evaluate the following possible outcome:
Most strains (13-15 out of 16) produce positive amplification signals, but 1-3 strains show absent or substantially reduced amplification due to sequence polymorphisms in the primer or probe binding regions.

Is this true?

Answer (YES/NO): NO